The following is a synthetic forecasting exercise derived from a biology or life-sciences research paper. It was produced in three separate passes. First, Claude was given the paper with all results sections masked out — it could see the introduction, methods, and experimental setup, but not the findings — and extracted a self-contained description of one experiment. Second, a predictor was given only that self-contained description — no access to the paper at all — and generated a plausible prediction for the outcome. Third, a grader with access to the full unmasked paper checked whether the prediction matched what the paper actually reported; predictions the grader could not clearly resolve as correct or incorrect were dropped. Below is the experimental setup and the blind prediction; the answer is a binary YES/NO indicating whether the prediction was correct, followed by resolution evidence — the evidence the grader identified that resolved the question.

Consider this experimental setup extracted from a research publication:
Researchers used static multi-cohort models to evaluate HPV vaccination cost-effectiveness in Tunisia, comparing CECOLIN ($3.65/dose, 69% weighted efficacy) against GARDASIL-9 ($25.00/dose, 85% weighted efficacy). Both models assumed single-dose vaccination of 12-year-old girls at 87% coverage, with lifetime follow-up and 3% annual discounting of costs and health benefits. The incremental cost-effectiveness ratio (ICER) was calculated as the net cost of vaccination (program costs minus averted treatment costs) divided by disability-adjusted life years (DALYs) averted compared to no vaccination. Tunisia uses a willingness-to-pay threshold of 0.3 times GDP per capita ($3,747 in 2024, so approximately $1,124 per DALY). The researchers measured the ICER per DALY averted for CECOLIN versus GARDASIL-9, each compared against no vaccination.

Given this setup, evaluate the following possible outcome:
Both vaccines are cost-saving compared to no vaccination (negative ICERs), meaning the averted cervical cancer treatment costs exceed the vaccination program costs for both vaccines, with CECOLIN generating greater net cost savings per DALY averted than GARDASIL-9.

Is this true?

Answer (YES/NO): NO